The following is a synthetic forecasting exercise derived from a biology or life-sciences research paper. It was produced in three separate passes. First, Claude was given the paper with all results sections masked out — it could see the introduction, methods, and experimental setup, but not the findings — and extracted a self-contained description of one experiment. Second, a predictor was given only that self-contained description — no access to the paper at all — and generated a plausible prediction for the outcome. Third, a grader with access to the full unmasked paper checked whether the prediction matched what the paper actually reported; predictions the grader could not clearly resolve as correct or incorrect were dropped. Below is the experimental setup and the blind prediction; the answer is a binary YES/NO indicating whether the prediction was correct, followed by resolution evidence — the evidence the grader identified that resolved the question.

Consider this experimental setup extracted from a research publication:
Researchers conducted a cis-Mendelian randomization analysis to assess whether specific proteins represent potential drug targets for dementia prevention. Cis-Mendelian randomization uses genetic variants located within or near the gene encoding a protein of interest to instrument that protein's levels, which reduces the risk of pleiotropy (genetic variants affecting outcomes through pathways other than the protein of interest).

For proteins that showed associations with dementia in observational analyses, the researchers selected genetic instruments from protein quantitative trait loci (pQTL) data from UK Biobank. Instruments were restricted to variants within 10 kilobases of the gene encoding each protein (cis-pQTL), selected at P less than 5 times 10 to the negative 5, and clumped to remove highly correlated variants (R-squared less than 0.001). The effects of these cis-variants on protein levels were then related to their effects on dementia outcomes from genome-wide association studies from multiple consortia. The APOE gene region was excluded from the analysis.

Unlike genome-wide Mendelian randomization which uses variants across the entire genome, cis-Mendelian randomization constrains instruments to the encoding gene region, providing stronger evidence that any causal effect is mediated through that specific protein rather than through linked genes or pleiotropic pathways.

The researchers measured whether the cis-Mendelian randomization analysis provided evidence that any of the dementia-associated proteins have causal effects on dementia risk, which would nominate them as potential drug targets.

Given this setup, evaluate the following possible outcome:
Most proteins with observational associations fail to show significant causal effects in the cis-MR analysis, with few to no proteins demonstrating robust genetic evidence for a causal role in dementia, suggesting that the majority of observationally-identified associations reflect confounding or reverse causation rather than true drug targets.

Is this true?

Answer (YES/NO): YES